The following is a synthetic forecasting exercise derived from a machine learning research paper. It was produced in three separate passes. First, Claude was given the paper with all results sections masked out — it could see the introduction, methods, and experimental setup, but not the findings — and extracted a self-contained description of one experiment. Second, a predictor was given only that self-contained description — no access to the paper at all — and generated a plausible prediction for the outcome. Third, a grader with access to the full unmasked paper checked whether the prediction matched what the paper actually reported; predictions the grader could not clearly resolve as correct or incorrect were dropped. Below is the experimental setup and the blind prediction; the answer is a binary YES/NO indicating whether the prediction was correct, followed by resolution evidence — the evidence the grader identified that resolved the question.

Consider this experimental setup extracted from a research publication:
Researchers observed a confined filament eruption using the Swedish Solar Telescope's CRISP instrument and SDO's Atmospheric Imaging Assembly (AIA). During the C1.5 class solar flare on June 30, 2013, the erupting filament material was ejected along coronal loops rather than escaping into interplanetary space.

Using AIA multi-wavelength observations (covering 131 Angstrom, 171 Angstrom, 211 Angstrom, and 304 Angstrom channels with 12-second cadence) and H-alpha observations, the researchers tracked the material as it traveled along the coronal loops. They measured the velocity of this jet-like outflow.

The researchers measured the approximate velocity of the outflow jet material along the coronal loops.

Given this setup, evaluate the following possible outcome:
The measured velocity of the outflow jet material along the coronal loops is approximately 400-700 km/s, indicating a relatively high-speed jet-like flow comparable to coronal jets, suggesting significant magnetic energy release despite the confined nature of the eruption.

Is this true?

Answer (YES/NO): NO